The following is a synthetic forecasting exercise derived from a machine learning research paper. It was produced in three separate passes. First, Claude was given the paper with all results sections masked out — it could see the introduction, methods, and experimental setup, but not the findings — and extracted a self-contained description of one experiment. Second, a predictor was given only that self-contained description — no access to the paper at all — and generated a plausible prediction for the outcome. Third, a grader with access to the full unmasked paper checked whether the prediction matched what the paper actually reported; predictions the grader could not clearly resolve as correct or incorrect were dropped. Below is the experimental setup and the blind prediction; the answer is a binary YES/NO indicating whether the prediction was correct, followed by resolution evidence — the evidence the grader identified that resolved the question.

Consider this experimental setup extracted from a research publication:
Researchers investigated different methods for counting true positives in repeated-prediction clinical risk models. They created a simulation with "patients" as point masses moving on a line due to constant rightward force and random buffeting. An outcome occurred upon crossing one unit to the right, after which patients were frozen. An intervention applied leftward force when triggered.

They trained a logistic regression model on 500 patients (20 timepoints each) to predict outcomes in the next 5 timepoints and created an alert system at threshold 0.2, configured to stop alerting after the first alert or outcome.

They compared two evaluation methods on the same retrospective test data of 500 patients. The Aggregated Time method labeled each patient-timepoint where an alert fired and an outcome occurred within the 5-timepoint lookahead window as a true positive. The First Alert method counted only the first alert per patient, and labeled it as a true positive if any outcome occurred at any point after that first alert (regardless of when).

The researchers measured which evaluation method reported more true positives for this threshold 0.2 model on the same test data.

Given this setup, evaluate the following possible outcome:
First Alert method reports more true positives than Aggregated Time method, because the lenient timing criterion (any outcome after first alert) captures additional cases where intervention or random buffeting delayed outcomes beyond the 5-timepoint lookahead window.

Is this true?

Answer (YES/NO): YES